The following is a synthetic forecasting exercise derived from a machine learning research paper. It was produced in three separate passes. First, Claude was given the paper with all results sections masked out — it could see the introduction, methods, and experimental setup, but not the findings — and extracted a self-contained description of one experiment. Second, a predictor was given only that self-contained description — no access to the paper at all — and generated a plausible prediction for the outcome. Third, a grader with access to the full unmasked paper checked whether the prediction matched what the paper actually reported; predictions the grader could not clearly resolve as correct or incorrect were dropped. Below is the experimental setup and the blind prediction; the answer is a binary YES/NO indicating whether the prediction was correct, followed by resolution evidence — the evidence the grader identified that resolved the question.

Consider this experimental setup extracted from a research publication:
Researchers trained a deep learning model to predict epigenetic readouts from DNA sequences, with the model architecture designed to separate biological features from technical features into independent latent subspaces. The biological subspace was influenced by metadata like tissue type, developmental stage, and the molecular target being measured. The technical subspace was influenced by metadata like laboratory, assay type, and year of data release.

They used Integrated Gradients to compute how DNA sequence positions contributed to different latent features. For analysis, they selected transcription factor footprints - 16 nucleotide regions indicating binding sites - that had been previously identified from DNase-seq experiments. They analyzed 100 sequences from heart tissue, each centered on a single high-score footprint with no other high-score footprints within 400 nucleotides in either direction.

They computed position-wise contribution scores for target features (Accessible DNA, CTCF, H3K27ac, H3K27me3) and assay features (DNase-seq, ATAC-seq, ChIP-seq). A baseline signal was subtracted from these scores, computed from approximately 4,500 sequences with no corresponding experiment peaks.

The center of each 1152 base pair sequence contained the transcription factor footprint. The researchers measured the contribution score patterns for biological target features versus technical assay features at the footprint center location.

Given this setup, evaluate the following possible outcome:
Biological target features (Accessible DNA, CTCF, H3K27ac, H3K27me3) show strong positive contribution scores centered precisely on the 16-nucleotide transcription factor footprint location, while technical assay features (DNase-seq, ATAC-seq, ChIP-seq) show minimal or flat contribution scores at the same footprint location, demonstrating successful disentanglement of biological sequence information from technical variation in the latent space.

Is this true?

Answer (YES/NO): NO